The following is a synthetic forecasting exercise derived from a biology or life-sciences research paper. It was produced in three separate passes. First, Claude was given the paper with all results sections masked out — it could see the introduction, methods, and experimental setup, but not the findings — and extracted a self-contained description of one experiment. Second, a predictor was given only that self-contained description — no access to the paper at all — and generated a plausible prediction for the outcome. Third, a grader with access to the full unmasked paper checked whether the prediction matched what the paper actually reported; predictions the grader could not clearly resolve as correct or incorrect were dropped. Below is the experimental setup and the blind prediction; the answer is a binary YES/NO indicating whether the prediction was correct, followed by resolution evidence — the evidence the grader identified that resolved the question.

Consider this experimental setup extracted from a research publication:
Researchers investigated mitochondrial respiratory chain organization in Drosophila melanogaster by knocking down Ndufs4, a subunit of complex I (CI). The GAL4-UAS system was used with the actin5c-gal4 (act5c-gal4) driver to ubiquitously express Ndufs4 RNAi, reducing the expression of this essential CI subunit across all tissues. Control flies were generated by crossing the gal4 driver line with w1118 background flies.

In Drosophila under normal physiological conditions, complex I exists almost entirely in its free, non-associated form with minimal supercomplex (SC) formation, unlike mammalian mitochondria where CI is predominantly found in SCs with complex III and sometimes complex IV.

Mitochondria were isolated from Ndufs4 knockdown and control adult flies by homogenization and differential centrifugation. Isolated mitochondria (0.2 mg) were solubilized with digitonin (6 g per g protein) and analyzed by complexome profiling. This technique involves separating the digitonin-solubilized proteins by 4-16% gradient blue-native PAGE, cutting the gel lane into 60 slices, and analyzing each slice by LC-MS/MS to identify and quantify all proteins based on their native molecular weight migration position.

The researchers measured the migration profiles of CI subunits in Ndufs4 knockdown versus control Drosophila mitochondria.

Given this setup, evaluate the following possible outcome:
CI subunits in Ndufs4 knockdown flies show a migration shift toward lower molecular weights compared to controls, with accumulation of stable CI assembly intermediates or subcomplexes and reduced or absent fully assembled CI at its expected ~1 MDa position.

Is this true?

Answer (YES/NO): YES